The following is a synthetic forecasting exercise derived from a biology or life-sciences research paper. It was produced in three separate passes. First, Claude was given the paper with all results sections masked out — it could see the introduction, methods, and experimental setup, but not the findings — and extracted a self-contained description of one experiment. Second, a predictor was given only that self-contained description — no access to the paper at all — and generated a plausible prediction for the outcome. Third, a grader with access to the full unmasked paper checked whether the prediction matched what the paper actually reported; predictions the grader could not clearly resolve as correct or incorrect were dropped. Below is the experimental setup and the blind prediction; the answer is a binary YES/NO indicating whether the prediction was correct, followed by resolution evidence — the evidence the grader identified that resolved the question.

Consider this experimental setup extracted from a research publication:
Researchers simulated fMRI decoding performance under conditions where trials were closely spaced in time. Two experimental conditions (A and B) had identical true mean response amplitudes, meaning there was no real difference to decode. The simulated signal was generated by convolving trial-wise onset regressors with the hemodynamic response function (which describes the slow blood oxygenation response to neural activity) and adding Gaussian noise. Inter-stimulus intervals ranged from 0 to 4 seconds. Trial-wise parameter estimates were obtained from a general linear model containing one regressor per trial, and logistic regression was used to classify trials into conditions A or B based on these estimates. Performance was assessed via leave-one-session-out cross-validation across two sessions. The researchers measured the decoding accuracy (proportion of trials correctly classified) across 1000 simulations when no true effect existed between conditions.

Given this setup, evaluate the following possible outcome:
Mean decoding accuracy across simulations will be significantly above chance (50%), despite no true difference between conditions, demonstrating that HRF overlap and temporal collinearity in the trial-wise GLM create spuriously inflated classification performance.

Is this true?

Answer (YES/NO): NO